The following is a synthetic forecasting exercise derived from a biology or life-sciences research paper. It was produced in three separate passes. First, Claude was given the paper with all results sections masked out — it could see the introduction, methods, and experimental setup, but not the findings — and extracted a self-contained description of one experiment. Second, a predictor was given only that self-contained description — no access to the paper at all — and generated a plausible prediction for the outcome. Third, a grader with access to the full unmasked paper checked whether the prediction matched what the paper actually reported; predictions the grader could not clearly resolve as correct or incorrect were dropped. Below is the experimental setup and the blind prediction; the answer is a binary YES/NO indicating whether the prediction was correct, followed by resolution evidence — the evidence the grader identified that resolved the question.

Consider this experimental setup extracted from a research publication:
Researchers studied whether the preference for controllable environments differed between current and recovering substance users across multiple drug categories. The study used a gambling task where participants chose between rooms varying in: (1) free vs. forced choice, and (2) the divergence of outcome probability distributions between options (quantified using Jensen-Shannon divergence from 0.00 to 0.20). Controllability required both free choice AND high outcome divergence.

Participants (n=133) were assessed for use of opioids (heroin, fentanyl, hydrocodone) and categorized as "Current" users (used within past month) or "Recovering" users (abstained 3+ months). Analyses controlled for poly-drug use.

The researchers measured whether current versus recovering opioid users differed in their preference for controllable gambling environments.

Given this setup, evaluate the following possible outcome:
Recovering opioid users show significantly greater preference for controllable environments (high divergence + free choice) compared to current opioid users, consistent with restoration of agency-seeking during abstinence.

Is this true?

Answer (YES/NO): NO